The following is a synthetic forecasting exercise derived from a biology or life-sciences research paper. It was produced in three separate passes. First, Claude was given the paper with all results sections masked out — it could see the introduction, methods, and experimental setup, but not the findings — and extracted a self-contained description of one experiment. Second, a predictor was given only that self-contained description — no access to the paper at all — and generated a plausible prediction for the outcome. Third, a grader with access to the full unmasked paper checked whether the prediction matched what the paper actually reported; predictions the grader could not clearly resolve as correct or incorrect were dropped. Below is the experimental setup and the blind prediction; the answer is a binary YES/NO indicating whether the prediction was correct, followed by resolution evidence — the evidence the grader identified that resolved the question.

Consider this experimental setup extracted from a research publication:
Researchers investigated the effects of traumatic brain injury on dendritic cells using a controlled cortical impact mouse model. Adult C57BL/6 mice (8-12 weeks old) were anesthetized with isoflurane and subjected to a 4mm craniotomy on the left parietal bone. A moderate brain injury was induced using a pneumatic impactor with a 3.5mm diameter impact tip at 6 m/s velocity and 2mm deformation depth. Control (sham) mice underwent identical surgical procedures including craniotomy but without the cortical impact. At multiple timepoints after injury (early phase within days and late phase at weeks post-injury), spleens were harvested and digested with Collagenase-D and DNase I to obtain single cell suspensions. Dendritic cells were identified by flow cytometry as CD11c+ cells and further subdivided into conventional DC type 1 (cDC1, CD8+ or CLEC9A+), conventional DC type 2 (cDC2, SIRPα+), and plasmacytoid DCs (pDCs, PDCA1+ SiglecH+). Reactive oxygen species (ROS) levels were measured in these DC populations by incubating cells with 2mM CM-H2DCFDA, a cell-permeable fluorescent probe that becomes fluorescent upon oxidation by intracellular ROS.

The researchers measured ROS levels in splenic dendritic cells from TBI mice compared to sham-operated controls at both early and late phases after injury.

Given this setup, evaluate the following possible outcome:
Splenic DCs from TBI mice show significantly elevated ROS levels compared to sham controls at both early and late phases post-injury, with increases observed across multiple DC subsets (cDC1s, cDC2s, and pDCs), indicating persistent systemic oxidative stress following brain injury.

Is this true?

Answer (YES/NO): NO